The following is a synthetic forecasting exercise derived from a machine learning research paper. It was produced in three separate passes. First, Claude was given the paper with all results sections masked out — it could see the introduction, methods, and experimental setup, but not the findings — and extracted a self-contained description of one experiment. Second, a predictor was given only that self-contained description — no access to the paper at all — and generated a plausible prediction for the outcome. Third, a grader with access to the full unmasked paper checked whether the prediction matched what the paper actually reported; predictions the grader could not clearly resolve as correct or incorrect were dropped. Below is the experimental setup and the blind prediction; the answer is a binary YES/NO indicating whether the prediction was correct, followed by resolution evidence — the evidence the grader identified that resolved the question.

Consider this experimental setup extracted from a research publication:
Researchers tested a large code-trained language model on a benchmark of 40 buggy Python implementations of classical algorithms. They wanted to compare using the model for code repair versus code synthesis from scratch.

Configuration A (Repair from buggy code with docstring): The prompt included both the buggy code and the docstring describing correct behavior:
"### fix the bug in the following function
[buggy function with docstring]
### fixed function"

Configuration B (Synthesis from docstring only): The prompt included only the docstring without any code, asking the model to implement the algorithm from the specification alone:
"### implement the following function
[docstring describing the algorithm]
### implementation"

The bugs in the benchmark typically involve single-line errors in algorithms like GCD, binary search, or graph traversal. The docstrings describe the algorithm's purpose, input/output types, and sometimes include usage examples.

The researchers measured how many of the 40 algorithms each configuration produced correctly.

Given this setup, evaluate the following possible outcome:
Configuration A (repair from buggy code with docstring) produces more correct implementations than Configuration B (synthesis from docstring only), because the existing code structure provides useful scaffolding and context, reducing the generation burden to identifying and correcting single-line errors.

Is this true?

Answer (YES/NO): YES